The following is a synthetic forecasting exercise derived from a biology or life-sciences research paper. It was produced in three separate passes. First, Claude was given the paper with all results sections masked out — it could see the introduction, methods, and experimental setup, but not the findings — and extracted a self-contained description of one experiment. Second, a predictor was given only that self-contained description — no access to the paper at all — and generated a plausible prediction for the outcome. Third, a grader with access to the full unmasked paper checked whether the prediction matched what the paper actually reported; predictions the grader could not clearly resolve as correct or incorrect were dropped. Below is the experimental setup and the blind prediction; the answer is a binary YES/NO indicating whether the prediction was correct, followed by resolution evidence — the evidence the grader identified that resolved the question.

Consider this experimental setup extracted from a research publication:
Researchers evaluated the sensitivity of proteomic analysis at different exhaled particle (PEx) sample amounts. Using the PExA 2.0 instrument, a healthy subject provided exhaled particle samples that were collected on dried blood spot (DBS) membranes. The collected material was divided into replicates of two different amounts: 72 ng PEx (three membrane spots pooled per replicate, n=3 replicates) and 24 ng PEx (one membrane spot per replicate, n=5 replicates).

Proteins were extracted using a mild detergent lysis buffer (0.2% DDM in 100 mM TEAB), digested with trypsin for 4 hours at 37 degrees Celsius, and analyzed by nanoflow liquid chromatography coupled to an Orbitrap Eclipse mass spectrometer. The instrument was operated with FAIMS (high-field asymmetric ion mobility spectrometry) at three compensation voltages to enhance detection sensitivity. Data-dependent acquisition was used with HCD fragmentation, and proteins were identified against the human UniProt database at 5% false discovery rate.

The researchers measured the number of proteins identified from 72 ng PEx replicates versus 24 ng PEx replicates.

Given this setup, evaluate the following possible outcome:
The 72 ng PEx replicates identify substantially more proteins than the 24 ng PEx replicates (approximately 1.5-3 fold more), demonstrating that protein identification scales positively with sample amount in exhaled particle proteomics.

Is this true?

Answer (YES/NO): YES